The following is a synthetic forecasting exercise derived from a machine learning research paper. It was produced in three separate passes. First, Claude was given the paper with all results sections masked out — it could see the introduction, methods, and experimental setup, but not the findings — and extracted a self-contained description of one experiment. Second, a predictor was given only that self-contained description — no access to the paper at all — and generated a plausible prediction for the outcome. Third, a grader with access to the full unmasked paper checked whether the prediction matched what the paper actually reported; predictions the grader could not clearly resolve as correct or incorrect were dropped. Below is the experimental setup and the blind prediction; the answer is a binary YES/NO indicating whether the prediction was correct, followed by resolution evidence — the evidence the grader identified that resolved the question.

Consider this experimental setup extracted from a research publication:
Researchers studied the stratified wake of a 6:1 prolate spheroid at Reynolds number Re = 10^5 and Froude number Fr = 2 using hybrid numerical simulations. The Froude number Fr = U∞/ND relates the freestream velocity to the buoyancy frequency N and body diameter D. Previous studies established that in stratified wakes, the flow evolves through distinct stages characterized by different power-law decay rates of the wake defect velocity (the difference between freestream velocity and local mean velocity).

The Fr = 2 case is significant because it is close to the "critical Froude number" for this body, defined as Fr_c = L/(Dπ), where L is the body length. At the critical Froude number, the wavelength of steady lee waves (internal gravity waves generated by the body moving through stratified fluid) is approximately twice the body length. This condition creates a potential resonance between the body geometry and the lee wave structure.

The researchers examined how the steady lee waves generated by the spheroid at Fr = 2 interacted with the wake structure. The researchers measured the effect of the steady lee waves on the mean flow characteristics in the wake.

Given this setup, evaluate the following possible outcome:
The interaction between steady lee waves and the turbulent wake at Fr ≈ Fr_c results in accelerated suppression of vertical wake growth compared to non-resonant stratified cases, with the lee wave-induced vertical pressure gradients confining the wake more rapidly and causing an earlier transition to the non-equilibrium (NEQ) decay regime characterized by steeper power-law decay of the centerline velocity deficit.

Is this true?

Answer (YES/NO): NO